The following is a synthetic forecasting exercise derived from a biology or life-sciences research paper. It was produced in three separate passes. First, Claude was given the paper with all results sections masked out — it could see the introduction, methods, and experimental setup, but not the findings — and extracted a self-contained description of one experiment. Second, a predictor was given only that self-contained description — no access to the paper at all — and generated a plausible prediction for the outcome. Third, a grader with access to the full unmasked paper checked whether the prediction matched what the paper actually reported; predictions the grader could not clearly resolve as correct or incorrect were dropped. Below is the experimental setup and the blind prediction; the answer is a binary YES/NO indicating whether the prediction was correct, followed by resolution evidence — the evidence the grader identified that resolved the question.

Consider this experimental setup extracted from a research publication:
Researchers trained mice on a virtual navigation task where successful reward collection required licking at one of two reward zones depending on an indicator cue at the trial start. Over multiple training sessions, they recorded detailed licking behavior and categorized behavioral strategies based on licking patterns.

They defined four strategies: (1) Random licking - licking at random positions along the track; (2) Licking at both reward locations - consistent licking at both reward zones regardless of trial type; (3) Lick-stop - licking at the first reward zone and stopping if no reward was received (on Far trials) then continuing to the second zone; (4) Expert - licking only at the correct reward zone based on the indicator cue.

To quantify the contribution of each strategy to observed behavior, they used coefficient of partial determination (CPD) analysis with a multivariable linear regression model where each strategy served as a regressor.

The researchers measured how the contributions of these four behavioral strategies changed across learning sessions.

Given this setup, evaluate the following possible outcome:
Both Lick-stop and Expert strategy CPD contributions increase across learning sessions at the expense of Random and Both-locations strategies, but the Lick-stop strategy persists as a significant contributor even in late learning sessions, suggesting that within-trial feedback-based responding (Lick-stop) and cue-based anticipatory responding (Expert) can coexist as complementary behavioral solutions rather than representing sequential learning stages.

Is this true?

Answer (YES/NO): NO